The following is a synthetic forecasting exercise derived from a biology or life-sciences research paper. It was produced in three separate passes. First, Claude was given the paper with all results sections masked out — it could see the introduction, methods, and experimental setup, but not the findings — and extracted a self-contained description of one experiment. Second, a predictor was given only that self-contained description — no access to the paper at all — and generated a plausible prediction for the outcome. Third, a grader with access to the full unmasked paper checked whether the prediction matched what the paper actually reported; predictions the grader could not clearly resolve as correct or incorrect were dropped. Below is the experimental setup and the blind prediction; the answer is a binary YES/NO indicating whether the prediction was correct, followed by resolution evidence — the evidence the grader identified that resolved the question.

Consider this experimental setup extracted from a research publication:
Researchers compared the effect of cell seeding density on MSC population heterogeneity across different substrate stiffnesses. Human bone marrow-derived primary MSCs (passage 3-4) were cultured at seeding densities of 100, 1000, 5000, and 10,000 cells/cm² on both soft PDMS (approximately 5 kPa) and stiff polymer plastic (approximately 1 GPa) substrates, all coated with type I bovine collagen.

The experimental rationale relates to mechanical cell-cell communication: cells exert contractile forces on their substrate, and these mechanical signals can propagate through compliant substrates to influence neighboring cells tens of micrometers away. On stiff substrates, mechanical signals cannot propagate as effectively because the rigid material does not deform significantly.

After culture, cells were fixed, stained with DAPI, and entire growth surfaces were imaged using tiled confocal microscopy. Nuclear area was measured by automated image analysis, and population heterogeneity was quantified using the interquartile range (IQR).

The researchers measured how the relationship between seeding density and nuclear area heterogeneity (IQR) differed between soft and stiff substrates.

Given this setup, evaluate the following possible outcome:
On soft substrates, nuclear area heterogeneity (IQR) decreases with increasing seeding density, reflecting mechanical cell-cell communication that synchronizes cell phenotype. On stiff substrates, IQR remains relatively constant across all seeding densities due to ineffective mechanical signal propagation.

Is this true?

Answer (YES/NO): YES